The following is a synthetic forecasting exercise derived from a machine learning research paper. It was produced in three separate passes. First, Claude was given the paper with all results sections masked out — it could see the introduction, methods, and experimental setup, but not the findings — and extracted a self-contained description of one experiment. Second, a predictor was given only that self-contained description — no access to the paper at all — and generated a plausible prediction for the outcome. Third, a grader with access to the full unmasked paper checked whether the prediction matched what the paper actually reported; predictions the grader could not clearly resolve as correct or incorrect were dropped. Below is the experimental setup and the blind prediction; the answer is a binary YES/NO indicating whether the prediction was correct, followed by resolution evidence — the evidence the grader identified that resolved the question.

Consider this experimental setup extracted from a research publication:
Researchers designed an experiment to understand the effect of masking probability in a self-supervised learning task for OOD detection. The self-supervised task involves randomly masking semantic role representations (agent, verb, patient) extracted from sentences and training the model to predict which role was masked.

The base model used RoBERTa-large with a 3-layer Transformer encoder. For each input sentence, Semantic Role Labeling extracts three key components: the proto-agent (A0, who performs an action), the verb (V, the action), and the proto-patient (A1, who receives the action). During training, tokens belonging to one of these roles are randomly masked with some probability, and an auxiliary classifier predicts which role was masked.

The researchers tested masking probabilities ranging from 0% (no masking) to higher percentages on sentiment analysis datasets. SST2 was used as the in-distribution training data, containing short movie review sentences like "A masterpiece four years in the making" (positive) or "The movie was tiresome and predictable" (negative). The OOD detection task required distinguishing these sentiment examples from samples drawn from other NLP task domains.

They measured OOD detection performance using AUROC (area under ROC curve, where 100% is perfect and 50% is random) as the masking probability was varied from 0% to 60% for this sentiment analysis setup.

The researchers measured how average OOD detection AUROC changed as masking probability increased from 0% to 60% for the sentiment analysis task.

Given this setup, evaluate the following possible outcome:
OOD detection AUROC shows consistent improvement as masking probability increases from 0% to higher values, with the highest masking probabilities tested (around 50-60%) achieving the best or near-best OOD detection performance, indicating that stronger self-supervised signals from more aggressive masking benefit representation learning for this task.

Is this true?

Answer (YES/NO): NO